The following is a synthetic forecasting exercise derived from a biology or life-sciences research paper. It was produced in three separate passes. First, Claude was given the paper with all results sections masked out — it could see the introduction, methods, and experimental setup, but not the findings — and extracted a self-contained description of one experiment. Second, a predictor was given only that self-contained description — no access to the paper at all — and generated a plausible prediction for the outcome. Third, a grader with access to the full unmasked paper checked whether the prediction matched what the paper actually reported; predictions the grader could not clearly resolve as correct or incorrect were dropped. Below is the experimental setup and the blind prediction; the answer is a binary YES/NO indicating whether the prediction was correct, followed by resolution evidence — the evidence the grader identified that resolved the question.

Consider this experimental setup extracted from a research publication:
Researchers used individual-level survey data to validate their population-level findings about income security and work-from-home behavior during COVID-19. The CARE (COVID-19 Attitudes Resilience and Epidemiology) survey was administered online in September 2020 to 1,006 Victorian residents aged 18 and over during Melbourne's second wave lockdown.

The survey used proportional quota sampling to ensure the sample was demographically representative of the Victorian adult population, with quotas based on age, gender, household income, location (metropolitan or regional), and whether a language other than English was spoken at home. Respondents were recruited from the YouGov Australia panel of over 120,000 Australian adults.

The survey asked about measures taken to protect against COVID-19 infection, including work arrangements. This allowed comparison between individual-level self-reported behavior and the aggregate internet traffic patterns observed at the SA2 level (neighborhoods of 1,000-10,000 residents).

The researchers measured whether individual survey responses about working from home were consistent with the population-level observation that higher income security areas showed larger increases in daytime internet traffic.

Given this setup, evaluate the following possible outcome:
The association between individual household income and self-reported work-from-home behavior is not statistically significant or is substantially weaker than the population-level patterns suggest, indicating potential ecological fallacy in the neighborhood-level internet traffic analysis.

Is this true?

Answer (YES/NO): NO